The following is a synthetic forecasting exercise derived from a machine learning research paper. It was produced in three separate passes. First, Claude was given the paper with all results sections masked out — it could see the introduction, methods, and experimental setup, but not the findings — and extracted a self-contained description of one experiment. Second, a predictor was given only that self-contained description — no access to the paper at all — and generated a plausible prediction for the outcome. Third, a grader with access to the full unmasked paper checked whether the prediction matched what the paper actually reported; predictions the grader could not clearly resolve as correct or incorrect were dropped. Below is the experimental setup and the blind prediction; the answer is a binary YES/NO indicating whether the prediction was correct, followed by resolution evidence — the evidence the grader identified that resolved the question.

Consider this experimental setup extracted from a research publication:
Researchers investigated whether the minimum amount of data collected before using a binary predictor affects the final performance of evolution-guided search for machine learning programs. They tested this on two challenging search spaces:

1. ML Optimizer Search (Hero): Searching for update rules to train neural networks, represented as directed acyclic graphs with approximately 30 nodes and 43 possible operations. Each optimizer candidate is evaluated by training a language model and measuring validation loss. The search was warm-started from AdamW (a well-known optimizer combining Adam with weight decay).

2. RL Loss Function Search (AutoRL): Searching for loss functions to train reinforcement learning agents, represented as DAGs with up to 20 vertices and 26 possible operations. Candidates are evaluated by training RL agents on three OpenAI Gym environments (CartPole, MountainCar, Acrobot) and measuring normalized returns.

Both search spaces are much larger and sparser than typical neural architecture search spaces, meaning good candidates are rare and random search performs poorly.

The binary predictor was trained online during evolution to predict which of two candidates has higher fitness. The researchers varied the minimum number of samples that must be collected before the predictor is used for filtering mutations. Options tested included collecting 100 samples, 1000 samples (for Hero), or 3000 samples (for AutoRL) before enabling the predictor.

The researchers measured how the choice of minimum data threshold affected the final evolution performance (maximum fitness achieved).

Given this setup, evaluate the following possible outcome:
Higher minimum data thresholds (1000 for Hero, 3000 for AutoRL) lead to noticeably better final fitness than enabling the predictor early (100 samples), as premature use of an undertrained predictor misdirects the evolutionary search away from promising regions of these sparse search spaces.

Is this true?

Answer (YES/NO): YES